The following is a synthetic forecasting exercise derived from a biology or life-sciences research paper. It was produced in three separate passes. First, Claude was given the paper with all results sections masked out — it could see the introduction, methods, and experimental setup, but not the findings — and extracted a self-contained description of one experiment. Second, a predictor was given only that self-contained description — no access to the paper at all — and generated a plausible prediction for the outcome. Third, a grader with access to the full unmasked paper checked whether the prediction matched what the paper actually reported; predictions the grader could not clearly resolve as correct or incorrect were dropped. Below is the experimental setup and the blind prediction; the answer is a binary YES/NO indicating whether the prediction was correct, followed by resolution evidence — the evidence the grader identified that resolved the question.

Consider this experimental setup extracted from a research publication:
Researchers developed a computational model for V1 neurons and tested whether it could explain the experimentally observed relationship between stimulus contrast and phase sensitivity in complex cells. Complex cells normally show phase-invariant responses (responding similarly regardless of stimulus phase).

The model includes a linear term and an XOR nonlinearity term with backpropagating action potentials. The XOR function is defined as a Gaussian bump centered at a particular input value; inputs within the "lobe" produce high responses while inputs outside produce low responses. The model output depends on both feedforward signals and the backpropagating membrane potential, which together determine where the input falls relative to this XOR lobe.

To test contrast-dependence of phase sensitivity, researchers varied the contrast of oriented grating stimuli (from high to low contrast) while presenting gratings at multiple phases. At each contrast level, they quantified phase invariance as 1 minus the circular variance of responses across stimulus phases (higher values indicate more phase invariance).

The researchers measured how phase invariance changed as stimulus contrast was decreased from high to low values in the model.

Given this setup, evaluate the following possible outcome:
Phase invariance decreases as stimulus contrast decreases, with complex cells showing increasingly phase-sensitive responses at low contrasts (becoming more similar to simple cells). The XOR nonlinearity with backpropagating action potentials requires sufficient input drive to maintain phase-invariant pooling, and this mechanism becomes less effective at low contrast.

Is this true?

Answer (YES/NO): YES